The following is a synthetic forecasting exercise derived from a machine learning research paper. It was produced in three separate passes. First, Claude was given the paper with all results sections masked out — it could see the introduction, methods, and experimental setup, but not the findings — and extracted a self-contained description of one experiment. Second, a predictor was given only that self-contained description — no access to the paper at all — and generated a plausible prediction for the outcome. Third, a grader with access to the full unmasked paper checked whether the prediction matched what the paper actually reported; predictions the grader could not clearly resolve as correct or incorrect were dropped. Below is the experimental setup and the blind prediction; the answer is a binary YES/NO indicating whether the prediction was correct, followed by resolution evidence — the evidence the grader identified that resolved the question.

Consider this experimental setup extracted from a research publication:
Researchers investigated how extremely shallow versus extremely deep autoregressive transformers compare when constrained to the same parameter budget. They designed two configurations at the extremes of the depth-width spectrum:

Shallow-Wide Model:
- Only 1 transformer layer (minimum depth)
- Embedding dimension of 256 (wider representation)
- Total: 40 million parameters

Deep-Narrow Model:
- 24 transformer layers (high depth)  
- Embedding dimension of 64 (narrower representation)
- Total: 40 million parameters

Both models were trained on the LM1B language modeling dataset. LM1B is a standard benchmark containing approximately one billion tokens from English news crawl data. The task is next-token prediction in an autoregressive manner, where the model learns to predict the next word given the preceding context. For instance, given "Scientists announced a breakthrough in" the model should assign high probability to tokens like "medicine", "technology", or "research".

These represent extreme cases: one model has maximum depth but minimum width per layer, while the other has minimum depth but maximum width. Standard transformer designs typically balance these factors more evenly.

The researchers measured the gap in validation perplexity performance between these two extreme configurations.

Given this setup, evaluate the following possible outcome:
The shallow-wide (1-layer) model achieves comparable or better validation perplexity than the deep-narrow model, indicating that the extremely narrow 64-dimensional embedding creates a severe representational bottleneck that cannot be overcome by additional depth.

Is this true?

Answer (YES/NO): YES